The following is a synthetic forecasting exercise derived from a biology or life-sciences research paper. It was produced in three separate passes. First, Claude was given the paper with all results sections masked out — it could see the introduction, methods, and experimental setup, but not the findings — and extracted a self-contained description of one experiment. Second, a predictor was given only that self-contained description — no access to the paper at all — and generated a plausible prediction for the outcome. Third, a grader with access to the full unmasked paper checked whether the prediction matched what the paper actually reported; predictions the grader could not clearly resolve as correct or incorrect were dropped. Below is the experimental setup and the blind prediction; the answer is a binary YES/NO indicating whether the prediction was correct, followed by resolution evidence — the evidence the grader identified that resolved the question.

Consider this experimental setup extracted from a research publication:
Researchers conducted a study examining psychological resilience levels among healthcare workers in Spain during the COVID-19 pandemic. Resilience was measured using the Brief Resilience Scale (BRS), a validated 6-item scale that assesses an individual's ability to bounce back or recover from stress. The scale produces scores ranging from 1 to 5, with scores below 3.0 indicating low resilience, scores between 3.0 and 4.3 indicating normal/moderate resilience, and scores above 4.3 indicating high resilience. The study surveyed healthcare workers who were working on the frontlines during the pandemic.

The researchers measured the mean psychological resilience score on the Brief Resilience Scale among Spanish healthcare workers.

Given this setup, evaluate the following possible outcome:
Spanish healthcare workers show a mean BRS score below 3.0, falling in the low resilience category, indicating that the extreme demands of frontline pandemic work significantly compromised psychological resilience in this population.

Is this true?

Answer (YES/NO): NO